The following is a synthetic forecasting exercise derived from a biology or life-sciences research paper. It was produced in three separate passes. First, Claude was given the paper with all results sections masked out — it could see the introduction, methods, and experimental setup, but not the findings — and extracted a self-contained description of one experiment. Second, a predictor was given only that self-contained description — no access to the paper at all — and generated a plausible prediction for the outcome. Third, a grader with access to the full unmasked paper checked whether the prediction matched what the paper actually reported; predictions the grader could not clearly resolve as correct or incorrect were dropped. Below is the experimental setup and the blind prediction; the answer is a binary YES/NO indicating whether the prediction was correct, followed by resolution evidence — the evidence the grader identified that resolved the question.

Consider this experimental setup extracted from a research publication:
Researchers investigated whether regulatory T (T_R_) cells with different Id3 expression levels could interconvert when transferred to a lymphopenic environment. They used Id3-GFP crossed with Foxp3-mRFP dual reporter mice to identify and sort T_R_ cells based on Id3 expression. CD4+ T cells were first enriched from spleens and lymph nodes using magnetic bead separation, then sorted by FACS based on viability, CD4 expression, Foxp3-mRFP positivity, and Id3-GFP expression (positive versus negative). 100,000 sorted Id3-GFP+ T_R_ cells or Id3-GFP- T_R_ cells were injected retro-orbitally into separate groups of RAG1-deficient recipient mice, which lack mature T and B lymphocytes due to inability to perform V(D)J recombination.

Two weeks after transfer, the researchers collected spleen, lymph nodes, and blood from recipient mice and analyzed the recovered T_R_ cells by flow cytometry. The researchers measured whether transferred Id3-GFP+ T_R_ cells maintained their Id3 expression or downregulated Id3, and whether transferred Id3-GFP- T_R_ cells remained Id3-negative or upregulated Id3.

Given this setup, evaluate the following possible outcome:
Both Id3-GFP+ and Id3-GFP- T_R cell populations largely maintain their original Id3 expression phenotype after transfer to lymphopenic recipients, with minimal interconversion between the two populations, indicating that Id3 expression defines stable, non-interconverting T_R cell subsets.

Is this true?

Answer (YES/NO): NO